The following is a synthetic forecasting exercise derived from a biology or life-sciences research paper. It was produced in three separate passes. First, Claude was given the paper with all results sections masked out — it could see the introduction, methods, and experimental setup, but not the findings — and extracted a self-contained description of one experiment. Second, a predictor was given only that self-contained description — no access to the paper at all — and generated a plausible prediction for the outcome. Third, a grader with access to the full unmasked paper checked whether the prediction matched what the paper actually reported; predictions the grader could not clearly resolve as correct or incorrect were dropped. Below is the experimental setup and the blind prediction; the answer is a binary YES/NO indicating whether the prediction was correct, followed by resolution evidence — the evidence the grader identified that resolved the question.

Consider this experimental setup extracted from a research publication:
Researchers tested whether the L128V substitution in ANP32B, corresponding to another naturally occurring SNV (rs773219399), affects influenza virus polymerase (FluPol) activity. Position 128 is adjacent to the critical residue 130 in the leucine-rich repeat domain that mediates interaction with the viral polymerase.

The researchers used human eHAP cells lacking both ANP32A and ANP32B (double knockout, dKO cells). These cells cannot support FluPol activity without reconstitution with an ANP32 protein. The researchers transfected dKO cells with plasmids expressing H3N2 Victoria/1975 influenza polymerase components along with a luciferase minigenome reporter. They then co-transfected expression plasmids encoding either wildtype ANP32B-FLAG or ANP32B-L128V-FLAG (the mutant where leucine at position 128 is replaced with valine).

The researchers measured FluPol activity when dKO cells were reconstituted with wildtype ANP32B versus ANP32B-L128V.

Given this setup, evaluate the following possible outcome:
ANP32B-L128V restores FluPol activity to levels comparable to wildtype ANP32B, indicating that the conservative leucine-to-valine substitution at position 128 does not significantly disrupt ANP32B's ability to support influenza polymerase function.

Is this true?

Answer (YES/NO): NO